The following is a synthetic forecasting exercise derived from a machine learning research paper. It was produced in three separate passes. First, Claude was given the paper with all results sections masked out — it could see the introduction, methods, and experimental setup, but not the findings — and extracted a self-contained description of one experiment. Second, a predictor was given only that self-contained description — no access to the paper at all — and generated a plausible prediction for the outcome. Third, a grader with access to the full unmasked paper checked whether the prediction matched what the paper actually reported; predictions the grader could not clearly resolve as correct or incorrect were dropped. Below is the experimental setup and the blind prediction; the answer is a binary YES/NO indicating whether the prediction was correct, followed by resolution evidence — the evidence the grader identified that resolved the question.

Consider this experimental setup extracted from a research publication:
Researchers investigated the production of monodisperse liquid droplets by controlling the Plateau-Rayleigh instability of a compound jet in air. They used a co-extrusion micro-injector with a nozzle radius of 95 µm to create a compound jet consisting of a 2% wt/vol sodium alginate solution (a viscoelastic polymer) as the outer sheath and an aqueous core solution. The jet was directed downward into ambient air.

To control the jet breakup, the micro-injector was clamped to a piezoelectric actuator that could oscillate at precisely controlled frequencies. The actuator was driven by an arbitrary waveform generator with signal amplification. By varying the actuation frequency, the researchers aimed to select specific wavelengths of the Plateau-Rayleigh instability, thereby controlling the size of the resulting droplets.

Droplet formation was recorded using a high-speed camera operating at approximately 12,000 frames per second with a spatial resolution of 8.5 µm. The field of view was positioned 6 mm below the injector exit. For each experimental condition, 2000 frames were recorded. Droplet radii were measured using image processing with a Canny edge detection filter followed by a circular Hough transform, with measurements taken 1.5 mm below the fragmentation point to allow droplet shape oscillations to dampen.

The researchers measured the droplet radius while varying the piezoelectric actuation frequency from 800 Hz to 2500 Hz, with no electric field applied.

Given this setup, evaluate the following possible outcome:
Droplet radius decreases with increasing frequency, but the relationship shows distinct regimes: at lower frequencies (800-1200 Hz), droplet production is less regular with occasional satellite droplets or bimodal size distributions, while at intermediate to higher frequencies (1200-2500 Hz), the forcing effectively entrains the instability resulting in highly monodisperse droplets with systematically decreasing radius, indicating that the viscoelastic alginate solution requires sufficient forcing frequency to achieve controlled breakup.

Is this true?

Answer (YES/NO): NO